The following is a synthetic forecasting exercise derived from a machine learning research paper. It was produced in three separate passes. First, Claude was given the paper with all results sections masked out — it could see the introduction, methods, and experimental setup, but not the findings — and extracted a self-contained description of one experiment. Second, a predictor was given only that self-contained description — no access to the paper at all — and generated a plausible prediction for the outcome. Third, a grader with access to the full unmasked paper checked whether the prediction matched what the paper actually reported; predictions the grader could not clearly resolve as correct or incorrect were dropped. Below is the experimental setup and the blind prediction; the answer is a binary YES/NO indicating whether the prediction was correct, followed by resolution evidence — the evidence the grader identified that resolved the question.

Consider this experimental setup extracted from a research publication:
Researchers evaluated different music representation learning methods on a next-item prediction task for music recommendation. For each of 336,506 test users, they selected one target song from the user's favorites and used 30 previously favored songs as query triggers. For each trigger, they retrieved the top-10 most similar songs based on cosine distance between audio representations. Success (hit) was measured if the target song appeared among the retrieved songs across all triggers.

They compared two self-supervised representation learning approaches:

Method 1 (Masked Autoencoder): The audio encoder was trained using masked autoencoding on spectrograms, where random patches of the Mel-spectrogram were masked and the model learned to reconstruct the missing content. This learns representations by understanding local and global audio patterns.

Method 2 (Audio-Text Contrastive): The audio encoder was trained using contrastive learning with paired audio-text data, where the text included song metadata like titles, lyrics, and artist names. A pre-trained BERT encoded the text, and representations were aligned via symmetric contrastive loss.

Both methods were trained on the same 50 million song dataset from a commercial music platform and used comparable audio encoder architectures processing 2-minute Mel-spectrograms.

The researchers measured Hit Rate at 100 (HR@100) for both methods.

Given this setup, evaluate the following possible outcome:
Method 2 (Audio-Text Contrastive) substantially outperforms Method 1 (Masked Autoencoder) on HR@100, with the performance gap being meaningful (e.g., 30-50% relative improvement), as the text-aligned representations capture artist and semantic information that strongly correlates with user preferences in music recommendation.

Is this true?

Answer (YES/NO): YES